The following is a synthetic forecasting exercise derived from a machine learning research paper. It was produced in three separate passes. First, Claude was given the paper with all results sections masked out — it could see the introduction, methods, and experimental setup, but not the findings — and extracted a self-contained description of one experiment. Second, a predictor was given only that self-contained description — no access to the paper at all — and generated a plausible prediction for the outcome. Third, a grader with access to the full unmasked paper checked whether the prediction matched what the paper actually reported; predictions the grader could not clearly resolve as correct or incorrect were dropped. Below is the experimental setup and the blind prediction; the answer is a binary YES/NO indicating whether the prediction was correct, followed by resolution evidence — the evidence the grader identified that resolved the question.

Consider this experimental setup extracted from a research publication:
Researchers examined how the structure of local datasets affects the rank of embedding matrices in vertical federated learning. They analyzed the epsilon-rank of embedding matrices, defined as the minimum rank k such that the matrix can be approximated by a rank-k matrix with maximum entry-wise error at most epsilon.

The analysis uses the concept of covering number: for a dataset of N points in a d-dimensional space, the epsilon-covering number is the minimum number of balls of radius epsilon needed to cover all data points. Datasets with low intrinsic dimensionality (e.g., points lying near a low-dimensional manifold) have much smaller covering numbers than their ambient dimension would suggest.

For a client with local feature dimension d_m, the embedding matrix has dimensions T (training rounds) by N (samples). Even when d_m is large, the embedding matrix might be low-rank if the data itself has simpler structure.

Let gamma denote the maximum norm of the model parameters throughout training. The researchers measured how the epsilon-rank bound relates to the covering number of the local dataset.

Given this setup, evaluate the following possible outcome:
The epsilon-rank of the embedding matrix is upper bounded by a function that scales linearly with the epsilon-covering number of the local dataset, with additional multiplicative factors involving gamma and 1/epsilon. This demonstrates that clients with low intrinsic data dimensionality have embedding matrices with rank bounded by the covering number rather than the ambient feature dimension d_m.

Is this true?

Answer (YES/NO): NO